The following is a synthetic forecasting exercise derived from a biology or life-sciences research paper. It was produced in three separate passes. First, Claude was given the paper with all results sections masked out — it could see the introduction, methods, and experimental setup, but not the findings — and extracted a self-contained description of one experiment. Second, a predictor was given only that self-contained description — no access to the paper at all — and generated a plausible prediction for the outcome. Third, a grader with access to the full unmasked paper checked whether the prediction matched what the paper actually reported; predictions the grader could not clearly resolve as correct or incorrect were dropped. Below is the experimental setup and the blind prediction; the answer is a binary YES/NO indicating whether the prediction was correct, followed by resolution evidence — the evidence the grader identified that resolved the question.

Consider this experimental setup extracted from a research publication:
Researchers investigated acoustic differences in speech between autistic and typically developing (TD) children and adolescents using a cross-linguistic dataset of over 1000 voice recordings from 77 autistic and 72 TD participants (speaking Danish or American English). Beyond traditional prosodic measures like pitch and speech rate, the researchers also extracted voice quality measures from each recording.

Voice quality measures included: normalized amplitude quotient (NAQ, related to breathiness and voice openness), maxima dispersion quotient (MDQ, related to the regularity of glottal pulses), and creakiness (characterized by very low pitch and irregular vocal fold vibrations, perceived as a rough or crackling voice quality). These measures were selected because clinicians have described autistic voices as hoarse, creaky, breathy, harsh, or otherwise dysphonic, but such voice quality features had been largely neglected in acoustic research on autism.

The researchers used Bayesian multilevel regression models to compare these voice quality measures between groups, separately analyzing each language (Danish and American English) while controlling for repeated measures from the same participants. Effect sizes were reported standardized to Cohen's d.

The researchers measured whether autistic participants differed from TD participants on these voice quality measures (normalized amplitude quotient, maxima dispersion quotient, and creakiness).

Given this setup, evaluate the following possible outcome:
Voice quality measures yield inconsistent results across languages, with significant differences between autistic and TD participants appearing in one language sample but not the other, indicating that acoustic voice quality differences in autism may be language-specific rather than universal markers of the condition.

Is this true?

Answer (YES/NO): NO